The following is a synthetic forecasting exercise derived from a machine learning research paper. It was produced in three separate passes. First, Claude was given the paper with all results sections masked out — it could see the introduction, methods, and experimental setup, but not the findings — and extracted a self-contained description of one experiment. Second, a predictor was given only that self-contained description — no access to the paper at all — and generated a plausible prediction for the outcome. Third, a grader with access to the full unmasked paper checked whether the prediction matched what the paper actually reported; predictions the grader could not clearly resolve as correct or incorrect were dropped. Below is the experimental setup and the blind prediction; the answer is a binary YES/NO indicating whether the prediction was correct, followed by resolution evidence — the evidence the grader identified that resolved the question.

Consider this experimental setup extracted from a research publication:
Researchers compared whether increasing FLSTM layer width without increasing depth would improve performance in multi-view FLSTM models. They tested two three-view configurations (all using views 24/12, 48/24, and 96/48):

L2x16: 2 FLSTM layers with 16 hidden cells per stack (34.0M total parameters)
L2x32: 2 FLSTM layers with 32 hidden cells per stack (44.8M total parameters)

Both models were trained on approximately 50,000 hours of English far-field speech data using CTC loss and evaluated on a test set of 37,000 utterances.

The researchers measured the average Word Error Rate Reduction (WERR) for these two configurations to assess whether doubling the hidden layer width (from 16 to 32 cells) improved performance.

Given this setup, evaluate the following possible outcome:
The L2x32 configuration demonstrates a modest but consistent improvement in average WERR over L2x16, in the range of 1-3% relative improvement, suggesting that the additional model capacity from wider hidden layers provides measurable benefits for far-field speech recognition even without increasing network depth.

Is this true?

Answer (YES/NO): NO